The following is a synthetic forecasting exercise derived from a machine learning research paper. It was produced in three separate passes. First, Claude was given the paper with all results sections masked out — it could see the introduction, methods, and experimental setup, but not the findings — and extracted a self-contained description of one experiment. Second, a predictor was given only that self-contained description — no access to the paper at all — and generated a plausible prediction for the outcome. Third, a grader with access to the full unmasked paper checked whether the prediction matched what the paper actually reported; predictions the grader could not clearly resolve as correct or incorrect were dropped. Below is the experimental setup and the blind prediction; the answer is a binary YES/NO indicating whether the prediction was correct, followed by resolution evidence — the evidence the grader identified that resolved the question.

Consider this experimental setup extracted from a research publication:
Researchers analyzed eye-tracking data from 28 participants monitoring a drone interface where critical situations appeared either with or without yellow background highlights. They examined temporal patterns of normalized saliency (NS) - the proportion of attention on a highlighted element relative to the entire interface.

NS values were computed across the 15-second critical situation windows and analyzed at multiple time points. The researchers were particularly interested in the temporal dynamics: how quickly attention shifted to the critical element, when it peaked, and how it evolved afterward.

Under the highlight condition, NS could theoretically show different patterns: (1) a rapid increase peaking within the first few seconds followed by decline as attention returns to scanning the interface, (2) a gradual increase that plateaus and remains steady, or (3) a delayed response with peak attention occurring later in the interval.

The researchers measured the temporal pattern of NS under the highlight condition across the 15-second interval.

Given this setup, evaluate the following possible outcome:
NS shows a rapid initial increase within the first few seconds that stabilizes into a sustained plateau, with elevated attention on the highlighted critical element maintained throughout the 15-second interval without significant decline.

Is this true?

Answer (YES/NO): NO